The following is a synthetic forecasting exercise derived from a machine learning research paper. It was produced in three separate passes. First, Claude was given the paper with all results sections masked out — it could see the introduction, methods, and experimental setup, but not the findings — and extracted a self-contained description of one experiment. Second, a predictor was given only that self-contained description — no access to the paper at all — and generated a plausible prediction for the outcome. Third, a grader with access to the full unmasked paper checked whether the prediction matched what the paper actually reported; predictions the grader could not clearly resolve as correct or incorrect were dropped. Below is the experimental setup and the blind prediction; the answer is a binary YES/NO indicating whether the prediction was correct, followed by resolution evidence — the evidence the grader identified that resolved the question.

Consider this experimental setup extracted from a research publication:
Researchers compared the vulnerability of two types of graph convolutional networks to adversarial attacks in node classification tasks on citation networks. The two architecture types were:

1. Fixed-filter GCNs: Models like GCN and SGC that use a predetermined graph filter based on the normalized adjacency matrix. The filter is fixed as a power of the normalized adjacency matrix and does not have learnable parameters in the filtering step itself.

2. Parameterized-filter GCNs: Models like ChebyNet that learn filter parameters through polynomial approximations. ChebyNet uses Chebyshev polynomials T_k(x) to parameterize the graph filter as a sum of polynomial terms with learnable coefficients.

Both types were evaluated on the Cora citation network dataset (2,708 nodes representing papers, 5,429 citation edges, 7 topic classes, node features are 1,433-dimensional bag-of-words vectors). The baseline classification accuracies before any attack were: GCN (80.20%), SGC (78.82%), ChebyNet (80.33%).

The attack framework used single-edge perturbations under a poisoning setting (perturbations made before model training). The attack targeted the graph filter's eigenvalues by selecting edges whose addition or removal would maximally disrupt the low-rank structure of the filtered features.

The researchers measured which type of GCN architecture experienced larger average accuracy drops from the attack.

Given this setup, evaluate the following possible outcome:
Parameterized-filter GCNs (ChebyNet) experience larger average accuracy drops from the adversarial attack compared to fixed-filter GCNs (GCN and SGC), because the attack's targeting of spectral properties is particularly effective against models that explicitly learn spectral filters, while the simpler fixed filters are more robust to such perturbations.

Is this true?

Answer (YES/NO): YES